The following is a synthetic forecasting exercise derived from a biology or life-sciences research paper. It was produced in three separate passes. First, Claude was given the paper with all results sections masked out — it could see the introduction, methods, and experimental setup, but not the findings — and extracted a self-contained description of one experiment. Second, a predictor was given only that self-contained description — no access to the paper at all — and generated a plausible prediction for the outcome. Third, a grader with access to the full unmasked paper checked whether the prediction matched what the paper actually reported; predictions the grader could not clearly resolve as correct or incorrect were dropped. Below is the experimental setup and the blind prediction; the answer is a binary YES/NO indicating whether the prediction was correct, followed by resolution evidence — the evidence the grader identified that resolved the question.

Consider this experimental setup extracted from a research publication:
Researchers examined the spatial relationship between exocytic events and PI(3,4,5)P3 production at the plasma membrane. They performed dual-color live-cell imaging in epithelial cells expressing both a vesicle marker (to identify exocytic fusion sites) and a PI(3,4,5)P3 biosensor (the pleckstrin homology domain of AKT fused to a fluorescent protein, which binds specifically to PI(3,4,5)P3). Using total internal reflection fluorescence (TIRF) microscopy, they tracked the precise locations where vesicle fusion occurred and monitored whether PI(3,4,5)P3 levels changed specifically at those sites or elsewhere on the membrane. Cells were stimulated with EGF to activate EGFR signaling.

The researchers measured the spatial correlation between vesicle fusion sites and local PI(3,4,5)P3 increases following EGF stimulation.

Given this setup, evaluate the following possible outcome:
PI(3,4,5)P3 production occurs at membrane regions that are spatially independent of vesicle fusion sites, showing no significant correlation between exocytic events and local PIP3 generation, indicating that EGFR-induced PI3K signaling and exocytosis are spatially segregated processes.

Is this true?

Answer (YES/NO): NO